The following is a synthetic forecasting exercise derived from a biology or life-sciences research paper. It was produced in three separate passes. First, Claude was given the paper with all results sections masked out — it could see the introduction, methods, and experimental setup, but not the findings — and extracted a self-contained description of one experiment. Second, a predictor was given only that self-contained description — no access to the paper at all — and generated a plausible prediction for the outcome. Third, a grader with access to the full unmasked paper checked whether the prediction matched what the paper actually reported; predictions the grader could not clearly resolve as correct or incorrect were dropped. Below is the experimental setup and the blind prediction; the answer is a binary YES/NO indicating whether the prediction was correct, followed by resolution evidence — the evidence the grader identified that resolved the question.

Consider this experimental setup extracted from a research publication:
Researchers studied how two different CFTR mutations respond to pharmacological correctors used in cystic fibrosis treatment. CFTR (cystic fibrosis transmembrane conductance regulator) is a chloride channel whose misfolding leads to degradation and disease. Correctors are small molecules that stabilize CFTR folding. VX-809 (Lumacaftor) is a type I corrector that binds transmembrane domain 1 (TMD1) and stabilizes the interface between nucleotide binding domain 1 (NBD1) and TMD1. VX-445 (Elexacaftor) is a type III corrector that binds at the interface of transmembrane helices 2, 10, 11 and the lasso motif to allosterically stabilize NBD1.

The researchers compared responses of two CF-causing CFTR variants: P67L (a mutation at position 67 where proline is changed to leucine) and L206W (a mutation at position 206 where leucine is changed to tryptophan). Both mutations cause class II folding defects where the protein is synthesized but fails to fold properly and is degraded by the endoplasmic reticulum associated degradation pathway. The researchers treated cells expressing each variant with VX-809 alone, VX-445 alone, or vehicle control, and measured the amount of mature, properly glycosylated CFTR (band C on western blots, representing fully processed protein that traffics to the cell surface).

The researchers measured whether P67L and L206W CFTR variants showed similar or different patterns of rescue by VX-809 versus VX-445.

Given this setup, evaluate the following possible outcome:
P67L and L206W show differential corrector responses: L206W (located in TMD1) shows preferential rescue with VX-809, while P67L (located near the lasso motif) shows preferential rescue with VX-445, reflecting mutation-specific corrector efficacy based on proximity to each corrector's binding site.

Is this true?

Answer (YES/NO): NO